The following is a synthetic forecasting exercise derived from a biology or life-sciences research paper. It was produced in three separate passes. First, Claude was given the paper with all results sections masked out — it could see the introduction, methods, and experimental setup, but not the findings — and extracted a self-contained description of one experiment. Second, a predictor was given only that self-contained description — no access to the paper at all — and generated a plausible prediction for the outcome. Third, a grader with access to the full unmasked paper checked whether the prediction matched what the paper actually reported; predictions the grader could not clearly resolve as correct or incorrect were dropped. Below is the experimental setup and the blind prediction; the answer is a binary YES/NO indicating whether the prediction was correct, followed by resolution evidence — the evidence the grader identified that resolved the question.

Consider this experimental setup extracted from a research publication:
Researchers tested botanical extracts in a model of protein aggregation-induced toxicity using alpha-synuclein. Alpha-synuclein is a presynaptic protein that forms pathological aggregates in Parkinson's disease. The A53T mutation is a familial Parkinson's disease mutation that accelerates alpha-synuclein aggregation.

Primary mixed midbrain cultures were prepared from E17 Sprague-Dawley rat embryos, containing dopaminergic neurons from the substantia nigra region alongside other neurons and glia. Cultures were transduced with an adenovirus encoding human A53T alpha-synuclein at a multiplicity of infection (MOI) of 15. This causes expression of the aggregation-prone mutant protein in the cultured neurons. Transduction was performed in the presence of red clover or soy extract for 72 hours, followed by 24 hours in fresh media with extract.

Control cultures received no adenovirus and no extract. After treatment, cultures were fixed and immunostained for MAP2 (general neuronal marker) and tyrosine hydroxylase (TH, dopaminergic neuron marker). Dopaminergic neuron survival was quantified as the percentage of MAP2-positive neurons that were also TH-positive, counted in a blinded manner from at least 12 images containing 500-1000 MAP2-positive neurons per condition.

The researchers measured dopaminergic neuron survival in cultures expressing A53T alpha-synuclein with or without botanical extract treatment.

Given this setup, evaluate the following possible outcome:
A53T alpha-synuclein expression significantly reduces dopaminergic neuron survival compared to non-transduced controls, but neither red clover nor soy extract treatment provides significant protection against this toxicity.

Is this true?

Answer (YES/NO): NO